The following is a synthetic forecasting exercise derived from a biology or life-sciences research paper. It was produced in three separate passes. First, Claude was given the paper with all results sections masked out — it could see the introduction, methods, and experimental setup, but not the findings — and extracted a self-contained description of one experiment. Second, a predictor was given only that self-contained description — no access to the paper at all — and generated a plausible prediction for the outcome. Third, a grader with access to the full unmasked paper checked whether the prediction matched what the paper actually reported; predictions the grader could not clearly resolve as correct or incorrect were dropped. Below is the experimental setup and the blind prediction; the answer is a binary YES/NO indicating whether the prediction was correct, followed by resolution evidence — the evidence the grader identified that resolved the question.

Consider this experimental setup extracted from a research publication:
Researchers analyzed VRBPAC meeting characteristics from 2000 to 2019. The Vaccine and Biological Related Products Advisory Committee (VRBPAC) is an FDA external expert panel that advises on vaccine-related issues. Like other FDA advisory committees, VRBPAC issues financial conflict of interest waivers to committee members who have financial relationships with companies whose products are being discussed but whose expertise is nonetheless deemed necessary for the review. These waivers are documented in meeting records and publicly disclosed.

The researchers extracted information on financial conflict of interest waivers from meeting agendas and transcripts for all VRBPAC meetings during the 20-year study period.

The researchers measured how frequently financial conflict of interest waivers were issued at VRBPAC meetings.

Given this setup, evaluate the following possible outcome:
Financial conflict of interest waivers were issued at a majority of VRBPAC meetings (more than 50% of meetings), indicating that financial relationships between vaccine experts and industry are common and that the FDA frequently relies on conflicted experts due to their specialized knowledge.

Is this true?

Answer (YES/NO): NO